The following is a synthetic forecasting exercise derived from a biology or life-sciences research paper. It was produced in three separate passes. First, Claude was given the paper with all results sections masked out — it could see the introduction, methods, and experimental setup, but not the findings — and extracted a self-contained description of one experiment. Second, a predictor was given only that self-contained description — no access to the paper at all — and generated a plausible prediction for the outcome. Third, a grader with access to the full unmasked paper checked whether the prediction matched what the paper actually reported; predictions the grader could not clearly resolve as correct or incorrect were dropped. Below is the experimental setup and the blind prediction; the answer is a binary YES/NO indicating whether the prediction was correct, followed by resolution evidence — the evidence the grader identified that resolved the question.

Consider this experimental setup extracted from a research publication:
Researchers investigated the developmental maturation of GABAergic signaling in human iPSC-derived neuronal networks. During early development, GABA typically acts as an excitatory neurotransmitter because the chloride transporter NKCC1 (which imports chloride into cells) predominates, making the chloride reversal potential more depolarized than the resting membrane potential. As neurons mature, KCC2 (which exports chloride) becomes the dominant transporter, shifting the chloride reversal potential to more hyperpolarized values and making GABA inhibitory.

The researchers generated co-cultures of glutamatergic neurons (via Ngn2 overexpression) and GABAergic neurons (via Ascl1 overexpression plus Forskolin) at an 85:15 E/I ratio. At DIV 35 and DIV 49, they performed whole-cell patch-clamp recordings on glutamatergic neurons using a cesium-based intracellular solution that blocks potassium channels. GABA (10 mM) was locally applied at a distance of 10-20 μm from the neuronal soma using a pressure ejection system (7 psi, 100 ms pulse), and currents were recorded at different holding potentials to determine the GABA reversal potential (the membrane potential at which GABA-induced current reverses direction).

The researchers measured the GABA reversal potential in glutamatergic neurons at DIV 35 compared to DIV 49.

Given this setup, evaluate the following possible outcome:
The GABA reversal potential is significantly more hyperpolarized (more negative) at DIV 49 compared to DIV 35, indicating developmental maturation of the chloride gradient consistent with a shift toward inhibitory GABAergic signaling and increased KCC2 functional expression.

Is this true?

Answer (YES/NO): YES